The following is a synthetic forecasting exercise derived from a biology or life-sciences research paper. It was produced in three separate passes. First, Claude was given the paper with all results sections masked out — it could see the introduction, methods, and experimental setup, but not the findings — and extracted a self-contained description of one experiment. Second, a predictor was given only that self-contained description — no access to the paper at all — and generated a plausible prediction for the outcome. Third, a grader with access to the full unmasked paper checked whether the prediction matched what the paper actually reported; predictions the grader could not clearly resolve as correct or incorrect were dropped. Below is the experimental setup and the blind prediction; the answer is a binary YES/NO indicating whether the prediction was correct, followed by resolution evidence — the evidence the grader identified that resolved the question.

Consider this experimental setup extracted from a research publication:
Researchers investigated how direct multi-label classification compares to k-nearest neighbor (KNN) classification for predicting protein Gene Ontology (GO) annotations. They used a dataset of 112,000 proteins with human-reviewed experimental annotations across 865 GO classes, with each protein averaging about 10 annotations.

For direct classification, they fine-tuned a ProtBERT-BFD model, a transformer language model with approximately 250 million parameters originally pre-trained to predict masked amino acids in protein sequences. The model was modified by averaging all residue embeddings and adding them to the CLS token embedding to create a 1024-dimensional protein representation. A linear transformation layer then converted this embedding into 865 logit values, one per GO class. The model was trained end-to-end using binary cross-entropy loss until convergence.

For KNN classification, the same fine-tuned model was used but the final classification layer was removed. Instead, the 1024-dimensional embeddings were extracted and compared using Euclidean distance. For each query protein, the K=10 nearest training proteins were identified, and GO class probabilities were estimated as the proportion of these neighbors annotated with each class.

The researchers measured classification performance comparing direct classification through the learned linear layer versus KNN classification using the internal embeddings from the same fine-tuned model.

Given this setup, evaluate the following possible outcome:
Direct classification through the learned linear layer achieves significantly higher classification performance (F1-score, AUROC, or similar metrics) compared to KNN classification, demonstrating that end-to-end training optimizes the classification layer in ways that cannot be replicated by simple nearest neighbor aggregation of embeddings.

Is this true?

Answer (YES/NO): NO